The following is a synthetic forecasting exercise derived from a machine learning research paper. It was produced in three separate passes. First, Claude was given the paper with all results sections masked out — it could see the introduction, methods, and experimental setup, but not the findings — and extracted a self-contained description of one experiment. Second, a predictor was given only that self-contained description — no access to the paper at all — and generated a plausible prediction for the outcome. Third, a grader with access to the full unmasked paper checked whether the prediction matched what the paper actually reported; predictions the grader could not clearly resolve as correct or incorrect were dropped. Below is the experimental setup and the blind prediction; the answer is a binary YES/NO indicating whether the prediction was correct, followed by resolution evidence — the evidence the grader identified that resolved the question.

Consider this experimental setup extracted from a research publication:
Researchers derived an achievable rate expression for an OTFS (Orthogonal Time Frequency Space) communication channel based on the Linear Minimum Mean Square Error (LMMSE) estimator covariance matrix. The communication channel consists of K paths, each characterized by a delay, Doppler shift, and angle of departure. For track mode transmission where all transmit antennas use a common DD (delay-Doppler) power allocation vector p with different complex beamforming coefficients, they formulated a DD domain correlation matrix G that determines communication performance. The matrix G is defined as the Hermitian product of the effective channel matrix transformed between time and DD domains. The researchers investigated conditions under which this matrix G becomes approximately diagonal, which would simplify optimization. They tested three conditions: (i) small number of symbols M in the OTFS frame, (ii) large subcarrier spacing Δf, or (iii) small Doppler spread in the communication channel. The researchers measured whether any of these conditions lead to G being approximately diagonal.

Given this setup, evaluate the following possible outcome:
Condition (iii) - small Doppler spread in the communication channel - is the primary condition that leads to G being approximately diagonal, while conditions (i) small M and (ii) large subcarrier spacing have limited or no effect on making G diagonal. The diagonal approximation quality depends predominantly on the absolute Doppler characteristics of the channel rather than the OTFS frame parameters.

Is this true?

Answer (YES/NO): NO